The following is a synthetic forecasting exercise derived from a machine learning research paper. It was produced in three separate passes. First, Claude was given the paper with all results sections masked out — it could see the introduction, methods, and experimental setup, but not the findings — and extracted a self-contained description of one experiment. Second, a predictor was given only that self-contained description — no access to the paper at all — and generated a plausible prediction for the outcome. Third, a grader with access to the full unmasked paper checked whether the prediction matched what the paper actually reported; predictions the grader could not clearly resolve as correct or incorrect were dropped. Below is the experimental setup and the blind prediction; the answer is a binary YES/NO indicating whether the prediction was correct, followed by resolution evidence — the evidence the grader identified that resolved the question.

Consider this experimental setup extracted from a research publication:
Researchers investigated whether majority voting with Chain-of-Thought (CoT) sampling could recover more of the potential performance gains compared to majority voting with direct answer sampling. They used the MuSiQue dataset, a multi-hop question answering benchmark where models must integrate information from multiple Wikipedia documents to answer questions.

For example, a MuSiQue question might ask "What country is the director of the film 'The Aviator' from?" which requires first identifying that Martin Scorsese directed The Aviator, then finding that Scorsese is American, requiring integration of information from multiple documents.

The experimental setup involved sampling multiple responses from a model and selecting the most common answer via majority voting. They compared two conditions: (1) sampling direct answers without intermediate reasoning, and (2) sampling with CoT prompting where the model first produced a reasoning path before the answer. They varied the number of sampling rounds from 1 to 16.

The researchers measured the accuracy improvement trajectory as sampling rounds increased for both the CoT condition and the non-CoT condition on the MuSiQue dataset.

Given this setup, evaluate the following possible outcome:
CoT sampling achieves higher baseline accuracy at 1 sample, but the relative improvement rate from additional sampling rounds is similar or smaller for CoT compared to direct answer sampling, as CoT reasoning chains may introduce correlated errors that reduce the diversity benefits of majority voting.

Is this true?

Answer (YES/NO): NO